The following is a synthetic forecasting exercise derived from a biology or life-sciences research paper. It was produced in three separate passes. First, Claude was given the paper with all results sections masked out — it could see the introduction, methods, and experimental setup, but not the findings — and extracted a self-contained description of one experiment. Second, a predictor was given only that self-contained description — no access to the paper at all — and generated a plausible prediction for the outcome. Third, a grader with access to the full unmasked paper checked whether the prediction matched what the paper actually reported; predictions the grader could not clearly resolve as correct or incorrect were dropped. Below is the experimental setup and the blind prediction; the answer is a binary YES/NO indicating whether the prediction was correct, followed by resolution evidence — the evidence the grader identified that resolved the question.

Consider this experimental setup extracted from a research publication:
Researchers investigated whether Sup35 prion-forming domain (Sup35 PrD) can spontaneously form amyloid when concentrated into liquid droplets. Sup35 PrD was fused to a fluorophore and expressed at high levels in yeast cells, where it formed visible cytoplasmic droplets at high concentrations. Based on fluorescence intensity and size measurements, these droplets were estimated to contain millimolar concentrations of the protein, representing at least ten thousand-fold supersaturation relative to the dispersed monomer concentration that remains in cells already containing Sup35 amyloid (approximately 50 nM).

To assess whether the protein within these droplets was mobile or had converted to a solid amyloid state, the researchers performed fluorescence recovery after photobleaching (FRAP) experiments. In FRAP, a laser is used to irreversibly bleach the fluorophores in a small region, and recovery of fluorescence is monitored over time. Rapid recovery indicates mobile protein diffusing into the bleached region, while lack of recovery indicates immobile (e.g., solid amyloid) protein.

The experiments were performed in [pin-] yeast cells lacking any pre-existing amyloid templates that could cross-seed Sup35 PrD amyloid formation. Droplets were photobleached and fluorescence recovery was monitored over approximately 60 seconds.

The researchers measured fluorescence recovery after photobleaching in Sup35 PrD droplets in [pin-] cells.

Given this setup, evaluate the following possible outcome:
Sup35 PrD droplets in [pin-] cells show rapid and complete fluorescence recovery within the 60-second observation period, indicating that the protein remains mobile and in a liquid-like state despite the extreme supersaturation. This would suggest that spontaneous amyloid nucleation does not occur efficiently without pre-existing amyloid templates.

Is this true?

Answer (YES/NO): YES